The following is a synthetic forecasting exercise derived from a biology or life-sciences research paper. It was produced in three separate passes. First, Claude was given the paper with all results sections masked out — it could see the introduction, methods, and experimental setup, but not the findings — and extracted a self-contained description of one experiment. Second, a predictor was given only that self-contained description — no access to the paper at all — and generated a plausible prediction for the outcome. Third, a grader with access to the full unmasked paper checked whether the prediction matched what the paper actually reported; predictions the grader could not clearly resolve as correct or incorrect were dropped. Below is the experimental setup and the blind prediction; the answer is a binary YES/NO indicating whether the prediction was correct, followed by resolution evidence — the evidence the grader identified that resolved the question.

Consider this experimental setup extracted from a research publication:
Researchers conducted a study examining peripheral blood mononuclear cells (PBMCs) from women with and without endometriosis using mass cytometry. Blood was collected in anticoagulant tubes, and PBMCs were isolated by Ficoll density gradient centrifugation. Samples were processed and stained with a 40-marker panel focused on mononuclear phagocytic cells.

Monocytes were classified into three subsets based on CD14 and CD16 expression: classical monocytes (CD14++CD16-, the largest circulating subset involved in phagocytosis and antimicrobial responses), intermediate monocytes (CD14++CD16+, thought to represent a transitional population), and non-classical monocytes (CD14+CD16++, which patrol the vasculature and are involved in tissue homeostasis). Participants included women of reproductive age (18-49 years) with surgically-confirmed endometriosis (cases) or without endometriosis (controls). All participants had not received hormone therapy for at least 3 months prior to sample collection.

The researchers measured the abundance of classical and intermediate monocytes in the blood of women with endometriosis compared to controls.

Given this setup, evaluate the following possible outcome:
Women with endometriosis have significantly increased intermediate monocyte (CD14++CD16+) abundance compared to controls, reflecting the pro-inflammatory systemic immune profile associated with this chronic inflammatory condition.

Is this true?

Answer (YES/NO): NO